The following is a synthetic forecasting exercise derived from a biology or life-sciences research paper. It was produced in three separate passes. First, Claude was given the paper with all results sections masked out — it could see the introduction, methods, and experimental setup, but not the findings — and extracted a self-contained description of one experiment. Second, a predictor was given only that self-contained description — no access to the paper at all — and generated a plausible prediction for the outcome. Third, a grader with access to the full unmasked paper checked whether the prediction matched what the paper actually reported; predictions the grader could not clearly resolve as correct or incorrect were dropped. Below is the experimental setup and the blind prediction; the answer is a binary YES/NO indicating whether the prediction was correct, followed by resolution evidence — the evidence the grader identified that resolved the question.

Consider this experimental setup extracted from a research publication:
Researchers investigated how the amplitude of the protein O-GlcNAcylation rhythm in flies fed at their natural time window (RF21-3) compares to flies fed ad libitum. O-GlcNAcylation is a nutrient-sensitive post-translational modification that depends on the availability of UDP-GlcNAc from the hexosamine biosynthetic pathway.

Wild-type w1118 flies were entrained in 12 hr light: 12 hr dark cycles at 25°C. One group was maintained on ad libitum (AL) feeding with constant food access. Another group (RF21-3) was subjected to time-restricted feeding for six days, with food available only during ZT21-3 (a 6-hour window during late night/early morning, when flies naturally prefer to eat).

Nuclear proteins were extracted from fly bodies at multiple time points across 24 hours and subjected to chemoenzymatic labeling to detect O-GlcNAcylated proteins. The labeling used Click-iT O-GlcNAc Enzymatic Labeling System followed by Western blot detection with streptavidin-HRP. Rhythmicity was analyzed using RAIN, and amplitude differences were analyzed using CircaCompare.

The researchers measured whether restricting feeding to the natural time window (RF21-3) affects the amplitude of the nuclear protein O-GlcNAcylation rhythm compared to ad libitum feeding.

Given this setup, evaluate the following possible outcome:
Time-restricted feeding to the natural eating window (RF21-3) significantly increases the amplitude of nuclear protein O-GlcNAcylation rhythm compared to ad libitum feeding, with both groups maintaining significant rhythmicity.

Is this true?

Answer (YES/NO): NO